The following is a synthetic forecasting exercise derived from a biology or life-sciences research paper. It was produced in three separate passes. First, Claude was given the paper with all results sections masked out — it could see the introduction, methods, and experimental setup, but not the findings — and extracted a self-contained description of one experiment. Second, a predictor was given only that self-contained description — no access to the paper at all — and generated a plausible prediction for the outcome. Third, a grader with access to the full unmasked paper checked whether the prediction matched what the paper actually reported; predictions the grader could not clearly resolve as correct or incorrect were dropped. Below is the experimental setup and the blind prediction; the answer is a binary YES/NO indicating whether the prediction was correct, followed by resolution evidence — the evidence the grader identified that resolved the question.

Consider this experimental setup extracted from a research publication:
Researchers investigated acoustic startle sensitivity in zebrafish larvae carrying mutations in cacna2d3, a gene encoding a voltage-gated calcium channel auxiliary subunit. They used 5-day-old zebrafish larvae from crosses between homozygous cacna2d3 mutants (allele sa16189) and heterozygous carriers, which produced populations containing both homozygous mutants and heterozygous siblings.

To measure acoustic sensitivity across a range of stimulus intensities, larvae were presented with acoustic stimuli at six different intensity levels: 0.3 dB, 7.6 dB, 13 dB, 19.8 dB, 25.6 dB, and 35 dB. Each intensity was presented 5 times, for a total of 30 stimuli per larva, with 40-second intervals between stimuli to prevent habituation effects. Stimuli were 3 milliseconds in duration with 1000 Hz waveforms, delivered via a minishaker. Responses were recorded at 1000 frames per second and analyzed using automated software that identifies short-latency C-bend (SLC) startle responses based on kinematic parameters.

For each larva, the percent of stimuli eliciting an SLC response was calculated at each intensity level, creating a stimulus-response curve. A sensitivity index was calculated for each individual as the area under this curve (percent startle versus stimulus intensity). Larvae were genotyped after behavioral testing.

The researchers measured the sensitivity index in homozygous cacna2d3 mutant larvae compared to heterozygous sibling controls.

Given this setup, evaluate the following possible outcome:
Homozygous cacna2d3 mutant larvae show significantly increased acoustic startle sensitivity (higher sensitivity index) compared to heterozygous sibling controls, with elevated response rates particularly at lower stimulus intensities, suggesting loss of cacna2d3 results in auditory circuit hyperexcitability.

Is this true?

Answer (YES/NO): YES